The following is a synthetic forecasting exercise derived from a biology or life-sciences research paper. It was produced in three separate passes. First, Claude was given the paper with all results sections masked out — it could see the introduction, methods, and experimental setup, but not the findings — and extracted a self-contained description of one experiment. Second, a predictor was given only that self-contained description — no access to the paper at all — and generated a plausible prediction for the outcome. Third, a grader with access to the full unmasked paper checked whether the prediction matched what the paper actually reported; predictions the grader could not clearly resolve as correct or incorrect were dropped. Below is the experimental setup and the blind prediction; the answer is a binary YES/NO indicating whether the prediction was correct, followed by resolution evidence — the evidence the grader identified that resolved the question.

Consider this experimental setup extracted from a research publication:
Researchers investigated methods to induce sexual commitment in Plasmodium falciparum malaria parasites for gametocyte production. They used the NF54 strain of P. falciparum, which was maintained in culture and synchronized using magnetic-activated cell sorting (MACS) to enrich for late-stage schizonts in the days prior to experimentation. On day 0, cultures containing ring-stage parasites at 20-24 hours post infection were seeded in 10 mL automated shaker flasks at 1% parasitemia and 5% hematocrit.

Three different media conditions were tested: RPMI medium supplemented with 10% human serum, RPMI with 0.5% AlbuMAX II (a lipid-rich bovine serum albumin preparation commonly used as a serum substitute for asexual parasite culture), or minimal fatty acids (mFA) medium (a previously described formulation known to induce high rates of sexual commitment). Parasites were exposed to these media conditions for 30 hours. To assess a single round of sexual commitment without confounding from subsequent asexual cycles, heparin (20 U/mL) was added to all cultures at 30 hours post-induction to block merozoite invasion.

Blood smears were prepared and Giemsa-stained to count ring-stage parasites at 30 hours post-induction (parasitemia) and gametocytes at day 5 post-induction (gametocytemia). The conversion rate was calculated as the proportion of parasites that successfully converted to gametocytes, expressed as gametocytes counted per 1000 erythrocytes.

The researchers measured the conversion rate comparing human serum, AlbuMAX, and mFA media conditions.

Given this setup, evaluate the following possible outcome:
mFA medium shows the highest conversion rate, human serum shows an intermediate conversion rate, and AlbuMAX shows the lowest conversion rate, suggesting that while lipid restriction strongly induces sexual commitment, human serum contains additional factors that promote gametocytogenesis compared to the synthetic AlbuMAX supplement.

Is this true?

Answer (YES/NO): NO